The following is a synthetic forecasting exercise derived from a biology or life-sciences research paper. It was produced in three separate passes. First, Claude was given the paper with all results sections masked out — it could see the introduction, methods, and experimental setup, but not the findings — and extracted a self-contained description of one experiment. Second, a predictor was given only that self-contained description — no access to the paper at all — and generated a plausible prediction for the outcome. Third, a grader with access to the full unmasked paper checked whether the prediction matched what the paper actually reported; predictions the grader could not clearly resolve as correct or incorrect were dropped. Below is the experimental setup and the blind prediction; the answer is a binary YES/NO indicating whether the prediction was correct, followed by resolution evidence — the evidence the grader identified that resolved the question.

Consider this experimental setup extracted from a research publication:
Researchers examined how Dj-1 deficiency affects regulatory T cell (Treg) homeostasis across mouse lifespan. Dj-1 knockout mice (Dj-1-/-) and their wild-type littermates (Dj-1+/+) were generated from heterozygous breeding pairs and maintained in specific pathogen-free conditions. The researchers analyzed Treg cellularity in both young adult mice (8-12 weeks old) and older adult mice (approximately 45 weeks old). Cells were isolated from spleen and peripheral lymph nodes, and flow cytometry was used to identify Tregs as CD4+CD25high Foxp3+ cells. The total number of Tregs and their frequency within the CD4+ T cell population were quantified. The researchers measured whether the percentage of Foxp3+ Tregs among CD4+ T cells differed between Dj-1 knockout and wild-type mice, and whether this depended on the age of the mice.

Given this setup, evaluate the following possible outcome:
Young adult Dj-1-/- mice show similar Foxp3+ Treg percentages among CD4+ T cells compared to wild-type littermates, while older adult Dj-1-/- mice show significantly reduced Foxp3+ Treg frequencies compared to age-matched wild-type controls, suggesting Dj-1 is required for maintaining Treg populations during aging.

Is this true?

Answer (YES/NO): YES